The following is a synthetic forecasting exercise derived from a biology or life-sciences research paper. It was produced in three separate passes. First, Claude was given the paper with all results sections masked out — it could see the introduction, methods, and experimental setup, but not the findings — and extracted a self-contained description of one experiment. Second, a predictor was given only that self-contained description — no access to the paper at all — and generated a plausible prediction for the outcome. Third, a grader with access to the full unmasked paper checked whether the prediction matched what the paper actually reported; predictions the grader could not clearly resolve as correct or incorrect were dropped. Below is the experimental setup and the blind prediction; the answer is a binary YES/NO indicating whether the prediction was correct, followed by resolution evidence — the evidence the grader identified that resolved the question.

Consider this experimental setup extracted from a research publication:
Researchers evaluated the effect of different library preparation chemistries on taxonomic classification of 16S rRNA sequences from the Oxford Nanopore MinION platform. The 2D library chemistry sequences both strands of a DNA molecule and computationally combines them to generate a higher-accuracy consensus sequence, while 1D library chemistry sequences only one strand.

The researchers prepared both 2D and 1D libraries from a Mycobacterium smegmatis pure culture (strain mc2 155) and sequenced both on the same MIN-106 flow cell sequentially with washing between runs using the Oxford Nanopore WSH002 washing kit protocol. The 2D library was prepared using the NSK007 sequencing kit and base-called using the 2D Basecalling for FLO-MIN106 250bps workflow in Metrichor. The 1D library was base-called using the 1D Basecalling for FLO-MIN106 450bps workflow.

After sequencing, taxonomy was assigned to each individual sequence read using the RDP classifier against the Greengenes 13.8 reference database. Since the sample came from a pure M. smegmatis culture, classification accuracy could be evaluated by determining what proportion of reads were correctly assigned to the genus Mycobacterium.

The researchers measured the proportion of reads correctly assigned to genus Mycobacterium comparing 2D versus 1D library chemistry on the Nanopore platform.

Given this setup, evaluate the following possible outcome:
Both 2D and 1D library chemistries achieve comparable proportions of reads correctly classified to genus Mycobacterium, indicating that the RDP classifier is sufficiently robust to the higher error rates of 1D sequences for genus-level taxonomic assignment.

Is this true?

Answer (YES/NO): NO